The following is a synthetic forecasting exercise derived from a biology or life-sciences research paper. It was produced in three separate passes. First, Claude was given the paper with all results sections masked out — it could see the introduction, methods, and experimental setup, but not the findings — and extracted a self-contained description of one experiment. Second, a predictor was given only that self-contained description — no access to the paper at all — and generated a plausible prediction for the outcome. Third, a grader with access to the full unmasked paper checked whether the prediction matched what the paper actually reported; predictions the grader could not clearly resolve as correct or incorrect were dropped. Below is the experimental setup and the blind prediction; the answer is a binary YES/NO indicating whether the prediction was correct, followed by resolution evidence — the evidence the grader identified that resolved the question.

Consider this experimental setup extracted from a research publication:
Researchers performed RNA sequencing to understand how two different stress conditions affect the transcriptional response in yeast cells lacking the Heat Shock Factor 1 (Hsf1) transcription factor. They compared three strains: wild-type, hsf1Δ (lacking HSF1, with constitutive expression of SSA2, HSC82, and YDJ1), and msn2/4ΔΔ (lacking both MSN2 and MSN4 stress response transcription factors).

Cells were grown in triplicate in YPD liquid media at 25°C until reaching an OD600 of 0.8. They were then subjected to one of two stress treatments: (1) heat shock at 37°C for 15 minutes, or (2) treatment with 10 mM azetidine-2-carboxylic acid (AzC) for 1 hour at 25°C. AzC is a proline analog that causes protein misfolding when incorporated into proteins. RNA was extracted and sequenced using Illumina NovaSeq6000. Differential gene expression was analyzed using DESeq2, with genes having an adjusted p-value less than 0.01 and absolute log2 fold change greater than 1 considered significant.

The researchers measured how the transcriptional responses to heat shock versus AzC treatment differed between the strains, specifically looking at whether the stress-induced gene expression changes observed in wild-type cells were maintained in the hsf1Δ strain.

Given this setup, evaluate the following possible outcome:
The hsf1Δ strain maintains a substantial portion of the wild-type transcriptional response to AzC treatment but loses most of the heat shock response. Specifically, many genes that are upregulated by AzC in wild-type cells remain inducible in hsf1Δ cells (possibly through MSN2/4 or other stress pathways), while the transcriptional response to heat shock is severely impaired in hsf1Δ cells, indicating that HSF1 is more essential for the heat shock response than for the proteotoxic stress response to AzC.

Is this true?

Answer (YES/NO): NO